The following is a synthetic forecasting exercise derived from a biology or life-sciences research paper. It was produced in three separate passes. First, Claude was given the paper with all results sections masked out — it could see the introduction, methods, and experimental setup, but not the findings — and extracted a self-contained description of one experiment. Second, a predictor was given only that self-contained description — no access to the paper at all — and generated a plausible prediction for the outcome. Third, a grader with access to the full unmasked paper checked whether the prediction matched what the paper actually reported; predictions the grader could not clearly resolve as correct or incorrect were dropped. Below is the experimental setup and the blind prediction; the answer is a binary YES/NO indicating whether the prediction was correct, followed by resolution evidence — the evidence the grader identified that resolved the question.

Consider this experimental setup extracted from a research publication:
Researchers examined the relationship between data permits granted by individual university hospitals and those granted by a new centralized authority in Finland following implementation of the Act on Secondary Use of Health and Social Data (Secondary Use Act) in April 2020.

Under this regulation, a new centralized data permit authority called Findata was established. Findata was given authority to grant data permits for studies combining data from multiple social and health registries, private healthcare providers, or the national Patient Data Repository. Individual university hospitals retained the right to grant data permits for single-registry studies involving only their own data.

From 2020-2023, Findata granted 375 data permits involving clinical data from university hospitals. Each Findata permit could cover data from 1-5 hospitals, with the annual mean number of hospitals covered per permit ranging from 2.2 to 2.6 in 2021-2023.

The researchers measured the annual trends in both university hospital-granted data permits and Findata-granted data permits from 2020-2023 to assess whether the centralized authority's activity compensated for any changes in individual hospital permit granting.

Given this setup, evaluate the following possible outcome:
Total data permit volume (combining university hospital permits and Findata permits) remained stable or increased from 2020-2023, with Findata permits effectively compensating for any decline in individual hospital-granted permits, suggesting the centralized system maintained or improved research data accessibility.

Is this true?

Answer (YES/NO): NO